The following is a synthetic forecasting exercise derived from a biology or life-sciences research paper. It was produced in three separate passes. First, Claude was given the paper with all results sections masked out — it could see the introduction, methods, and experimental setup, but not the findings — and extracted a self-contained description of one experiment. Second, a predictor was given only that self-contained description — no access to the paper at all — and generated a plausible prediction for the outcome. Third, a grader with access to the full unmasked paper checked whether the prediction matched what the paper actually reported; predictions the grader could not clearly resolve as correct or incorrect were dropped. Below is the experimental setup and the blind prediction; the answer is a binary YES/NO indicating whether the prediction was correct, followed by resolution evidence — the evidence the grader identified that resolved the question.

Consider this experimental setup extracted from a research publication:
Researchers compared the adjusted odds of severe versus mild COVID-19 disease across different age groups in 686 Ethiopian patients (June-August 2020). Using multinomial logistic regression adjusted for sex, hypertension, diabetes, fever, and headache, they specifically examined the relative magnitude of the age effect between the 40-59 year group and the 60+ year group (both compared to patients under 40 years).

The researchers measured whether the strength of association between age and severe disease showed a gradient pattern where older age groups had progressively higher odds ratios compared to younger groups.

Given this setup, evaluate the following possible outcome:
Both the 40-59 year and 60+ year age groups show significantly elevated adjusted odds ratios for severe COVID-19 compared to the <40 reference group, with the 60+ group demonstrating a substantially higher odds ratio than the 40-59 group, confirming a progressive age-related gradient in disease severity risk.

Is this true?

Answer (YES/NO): YES